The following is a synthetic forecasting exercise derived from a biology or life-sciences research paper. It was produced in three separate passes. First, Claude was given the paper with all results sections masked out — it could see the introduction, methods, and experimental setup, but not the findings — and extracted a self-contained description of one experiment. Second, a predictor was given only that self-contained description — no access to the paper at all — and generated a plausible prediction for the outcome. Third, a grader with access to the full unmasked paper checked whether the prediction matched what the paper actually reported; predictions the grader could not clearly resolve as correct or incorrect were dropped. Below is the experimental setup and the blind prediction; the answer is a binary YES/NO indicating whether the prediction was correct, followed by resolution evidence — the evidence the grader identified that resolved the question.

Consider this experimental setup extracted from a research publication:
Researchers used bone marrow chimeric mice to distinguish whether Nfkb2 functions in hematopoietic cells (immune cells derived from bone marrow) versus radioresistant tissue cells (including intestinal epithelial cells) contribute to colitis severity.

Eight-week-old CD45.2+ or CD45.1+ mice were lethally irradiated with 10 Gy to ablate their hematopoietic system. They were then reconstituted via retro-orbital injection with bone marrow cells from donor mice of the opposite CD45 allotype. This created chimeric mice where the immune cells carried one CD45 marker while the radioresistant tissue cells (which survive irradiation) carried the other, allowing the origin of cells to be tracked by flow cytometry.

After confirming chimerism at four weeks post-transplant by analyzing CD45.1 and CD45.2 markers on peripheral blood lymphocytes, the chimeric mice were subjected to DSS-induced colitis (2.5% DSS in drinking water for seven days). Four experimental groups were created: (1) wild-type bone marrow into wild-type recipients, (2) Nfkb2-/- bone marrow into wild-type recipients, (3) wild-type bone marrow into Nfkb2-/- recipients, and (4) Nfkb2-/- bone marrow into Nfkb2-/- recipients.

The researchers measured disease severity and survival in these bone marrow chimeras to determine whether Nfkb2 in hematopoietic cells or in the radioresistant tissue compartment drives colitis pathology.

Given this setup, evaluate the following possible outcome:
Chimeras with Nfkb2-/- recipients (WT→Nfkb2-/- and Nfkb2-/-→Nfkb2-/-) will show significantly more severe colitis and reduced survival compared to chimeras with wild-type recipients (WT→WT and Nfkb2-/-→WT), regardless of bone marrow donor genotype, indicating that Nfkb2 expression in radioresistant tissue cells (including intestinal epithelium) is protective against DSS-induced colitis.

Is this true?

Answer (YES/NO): NO